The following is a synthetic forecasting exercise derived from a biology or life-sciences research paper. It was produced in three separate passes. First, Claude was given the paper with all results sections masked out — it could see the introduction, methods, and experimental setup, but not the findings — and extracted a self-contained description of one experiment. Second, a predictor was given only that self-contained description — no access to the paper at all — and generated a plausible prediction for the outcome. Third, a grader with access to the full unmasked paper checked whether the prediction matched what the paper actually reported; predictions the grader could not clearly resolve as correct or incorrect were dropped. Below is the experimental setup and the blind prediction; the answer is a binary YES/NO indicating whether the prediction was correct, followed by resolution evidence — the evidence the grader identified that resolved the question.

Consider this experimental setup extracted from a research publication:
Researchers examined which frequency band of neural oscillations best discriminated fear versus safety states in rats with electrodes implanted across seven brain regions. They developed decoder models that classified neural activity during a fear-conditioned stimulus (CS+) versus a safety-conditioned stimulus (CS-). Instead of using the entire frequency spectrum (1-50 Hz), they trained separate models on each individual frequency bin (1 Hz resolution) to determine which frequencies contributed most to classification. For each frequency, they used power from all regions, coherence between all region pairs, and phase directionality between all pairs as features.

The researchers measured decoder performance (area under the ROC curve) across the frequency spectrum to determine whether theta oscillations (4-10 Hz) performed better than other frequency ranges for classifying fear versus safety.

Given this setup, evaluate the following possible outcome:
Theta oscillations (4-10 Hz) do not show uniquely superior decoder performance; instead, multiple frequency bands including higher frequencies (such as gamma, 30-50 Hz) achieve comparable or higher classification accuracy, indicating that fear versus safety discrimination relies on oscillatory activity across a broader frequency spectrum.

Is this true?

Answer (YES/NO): NO